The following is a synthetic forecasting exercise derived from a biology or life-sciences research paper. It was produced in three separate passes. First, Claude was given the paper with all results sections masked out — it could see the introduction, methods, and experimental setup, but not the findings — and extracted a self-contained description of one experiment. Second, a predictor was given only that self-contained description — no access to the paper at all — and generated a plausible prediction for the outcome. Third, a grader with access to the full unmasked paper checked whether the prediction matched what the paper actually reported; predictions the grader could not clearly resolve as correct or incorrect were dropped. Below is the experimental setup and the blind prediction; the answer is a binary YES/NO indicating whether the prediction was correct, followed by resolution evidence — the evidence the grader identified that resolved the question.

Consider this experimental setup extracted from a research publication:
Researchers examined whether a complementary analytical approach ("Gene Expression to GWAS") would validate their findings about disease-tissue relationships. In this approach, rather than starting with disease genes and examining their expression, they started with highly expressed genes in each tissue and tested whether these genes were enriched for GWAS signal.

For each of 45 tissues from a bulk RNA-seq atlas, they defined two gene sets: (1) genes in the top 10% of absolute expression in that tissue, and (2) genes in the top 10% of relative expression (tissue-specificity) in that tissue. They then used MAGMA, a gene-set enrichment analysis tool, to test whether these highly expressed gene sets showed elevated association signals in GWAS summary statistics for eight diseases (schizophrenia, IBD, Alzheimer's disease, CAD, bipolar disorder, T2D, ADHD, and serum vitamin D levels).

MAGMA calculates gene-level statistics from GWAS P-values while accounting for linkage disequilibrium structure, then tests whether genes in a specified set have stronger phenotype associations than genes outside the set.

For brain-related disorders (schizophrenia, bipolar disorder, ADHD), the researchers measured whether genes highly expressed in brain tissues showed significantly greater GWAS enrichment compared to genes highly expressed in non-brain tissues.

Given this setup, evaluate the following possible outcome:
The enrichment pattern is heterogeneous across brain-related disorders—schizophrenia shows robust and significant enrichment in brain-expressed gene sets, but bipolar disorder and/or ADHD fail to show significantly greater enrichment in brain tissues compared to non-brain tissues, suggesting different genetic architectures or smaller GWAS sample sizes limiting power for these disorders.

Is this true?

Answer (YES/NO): NO